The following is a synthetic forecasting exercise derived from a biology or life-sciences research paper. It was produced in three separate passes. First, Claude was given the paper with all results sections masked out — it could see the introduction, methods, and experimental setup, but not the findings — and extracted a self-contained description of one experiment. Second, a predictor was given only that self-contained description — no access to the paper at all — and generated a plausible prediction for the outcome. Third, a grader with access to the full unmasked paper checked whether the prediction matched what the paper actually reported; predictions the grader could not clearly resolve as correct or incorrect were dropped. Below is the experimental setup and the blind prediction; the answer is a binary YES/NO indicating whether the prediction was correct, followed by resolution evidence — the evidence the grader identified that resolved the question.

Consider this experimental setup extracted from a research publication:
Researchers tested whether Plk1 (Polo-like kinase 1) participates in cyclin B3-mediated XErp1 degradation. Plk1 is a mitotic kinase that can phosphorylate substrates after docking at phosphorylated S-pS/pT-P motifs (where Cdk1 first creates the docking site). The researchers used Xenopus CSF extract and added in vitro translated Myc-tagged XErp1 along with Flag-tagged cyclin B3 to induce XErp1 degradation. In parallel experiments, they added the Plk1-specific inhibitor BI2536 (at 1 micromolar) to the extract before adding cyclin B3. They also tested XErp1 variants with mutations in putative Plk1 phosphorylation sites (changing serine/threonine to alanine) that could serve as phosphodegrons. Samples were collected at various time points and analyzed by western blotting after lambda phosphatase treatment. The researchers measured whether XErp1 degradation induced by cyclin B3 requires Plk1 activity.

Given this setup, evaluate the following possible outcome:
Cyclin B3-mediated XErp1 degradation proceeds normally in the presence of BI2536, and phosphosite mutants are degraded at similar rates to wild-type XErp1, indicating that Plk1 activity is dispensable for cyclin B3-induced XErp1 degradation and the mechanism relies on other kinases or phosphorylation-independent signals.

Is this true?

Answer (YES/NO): NO